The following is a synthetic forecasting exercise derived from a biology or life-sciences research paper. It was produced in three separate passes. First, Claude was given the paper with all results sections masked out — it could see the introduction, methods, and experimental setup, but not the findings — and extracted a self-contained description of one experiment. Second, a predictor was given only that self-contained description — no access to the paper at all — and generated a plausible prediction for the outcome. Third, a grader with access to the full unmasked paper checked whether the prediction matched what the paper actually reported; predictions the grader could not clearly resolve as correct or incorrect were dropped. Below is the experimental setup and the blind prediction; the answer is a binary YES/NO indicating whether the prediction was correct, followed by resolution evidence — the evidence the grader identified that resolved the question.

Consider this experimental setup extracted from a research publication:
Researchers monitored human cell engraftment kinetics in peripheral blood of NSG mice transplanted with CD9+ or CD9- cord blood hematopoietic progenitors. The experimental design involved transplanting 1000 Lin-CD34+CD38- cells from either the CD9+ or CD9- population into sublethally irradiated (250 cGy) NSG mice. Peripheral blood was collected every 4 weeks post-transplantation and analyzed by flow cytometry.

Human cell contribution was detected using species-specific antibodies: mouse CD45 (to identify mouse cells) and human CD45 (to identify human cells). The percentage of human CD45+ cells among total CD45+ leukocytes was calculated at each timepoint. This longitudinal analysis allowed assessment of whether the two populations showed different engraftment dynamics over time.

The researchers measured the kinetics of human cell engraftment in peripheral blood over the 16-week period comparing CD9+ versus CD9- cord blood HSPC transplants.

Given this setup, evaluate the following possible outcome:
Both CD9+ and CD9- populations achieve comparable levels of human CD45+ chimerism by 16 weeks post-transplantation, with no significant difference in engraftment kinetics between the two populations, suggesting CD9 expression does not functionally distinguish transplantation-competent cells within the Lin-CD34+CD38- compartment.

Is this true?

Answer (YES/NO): YES